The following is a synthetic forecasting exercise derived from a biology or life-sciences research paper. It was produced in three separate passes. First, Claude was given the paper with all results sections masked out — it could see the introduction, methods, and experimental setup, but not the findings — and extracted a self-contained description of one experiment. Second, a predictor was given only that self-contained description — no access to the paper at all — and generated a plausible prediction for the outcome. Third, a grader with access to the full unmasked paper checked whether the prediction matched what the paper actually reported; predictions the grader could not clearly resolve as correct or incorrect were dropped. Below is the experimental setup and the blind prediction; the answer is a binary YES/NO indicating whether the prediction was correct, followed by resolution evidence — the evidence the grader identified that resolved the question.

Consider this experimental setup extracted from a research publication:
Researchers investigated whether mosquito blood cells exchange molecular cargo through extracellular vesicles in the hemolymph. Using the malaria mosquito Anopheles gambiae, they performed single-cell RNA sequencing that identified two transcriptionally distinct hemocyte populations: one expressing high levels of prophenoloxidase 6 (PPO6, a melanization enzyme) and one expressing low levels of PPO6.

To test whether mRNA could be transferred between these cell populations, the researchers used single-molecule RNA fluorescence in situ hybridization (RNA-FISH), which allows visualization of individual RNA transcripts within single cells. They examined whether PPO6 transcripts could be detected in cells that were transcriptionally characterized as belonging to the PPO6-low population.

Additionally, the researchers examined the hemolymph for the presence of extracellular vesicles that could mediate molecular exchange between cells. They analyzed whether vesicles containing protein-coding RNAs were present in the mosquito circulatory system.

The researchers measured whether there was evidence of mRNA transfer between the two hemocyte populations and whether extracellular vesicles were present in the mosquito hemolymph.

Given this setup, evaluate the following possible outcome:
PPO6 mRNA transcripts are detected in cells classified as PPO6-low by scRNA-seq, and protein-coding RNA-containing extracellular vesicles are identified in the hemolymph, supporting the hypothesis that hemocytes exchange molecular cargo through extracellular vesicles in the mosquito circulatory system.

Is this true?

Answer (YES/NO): YES